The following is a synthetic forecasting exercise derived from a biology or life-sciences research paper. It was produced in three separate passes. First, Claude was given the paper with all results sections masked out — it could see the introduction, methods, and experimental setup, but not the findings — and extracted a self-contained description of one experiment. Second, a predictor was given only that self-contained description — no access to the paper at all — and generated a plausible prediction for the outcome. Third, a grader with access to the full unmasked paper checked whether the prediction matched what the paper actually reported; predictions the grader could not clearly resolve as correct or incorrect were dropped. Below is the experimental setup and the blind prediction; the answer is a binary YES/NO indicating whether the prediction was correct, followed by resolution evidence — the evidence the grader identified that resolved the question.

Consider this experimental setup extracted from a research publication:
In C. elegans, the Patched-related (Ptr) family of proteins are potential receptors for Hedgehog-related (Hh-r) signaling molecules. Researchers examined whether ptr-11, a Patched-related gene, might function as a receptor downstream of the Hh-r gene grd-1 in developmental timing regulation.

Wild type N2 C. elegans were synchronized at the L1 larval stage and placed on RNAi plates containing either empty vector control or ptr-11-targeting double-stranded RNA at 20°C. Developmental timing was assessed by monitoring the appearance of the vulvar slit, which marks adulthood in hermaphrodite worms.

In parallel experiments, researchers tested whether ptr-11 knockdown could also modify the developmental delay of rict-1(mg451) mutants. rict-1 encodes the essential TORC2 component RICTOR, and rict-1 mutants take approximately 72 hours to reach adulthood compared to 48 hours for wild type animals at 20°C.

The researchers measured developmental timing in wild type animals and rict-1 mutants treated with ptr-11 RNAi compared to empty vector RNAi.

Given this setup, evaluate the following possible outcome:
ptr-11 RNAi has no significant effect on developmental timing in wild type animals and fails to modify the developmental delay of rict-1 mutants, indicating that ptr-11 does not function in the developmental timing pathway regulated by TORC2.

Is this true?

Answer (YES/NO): NO